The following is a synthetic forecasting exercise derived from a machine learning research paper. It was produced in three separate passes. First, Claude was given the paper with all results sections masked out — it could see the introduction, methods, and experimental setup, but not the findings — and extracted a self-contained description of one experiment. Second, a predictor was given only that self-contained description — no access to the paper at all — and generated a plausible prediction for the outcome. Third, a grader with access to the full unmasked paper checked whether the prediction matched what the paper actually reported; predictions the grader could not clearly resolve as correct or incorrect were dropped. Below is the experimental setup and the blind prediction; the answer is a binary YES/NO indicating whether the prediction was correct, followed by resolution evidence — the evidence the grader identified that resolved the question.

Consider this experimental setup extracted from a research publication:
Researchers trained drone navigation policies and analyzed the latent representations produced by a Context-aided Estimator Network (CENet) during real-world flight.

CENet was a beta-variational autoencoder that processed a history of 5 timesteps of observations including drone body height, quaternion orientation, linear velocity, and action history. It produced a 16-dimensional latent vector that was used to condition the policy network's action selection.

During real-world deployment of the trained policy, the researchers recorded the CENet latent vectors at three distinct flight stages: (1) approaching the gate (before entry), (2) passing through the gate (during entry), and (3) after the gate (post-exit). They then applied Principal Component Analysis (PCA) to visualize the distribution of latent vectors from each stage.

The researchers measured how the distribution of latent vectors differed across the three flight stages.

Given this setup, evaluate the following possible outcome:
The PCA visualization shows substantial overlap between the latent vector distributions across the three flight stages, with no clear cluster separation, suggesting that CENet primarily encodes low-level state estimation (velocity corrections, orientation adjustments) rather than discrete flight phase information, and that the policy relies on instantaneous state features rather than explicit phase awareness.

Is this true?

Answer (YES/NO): NO